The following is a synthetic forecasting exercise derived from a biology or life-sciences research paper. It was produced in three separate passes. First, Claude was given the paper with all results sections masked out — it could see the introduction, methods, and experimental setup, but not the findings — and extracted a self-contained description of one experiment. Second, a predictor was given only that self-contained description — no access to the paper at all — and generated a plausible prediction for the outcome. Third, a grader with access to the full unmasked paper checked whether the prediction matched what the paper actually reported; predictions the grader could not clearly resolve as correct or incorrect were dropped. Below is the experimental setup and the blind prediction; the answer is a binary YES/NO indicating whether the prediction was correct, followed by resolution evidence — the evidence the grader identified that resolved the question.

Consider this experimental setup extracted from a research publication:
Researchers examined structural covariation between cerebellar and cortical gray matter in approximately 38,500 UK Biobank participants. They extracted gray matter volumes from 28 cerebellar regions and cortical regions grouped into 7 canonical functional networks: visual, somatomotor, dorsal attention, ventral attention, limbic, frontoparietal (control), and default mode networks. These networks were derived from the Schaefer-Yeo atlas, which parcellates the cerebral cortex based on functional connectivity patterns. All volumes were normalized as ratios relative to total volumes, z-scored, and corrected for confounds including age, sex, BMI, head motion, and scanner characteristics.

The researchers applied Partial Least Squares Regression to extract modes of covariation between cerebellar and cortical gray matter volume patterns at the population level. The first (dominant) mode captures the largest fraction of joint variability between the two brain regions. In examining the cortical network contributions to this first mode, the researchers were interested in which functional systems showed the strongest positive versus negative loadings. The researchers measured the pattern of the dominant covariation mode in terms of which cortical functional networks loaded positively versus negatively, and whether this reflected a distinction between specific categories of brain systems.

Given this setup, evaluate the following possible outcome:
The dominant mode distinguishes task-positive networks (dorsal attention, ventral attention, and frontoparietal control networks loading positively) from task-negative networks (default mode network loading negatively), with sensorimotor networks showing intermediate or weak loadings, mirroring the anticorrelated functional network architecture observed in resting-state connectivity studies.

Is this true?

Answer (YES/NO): NO